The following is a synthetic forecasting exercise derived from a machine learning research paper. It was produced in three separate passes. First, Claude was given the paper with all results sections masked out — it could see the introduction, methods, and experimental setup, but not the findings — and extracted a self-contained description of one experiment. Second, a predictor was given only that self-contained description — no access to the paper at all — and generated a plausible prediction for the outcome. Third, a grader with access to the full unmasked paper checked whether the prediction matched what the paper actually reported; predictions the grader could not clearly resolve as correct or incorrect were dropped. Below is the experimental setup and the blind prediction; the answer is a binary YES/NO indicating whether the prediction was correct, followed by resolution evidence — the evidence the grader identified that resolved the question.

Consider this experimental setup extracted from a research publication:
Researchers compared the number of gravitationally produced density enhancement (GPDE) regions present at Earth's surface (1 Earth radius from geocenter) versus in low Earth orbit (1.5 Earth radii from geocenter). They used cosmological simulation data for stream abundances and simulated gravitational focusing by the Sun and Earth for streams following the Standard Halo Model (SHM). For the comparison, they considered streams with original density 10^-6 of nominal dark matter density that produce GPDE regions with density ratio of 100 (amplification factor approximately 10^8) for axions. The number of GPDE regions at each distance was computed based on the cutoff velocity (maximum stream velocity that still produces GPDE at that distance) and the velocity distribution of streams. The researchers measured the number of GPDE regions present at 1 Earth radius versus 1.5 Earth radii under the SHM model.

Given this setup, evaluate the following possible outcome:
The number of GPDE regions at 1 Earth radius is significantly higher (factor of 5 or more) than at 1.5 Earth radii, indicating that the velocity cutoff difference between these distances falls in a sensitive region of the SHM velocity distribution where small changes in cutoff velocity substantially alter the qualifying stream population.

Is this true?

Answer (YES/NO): NO